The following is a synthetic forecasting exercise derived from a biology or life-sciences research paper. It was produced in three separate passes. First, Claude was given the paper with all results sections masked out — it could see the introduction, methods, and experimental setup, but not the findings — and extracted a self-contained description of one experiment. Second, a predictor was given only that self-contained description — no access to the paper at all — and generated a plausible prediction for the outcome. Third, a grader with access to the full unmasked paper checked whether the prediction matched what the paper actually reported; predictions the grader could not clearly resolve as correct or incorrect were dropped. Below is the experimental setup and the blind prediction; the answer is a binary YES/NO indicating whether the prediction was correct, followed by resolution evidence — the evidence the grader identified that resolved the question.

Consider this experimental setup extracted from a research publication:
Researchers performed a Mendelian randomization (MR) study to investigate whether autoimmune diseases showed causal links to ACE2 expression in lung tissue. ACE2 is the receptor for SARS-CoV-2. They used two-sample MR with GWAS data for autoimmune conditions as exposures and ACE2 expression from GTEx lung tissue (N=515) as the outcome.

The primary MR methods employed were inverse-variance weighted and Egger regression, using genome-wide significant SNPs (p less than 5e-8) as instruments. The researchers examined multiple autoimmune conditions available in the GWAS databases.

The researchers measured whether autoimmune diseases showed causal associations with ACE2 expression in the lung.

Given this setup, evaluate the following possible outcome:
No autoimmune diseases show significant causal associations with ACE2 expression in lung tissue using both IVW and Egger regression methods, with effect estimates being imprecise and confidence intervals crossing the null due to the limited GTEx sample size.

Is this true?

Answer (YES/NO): NO